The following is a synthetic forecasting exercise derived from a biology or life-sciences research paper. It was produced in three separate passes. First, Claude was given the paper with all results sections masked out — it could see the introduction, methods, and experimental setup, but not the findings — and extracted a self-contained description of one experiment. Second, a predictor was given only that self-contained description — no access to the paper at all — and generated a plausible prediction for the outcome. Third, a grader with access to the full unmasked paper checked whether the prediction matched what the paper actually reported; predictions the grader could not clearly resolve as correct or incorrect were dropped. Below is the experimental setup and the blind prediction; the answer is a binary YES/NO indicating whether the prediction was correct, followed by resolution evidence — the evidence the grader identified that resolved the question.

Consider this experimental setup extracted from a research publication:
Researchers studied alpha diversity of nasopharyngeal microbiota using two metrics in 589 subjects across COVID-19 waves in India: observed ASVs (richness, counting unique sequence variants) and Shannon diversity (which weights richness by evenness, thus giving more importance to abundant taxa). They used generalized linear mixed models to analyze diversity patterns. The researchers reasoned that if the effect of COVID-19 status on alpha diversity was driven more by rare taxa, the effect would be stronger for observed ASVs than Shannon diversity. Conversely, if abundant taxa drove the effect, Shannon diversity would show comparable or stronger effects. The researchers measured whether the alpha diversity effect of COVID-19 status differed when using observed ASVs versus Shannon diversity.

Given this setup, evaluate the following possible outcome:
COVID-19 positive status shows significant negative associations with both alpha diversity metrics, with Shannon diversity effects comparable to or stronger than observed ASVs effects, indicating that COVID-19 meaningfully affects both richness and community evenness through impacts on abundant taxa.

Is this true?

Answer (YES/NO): NO